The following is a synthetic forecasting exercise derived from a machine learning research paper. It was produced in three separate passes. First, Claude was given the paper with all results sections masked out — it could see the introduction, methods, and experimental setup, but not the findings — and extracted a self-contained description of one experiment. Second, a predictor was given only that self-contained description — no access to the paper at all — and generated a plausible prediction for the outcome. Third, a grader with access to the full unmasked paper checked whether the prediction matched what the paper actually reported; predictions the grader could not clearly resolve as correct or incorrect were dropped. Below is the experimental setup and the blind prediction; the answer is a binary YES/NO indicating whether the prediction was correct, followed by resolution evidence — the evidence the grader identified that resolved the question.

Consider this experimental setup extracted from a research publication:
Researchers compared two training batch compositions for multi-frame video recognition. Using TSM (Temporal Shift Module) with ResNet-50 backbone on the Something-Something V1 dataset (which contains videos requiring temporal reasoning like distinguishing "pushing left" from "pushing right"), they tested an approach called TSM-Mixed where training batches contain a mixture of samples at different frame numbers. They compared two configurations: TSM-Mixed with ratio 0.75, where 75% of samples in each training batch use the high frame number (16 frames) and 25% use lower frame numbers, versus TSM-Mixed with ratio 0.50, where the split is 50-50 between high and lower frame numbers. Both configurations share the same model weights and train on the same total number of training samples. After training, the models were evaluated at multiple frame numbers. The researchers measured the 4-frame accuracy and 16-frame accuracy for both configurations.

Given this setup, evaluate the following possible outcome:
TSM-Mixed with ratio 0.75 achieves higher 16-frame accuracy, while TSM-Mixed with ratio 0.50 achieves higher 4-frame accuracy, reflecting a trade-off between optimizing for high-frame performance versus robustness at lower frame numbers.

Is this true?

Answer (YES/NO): NO